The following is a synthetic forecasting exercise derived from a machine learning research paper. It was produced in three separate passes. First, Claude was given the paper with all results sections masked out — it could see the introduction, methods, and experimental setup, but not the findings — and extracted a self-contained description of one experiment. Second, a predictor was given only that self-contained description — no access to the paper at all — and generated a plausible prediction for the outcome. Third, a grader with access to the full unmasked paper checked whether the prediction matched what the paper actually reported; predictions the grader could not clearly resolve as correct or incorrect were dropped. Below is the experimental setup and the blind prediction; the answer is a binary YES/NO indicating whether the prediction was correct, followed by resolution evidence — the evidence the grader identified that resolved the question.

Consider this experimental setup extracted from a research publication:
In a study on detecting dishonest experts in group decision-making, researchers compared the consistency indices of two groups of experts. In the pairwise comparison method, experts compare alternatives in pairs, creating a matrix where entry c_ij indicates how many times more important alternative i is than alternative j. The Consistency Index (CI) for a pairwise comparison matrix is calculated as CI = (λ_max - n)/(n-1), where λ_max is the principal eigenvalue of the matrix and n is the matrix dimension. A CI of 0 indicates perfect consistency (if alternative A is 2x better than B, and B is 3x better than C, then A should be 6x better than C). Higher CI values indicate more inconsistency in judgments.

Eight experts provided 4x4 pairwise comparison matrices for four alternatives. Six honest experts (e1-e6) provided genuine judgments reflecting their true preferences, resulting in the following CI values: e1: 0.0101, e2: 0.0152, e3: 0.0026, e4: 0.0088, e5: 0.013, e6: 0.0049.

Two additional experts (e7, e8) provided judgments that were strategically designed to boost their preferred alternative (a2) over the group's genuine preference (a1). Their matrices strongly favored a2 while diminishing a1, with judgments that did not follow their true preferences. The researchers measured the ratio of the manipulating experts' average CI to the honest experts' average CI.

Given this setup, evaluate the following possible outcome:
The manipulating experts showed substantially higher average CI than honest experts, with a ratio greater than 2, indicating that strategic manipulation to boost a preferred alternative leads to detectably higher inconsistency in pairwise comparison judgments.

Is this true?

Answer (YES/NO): YES